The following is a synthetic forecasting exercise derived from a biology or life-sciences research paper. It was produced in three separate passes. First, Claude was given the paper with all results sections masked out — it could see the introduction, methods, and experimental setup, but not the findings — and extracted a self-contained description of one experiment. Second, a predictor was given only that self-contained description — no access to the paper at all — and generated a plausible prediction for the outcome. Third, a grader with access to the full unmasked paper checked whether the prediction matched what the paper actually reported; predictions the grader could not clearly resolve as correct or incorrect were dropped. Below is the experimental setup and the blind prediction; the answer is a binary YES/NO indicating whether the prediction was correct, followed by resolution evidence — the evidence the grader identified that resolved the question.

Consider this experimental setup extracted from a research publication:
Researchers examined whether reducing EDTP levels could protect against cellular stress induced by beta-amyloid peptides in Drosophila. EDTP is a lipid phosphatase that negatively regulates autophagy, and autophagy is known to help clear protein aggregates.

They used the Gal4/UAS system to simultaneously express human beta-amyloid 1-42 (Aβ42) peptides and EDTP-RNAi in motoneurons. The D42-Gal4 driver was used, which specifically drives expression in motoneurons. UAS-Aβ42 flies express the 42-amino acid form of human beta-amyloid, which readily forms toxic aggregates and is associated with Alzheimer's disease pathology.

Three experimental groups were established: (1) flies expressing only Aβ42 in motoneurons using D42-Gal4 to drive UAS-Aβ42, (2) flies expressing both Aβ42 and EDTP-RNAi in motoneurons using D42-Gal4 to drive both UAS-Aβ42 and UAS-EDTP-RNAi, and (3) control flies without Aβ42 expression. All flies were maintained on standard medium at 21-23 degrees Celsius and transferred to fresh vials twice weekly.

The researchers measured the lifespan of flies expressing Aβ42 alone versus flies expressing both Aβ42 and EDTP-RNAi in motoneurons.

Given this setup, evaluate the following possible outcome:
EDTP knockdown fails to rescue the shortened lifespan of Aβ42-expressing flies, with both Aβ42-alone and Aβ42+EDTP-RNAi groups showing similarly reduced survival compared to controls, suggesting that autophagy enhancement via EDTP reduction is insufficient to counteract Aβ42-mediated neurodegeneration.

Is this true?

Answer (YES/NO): NO